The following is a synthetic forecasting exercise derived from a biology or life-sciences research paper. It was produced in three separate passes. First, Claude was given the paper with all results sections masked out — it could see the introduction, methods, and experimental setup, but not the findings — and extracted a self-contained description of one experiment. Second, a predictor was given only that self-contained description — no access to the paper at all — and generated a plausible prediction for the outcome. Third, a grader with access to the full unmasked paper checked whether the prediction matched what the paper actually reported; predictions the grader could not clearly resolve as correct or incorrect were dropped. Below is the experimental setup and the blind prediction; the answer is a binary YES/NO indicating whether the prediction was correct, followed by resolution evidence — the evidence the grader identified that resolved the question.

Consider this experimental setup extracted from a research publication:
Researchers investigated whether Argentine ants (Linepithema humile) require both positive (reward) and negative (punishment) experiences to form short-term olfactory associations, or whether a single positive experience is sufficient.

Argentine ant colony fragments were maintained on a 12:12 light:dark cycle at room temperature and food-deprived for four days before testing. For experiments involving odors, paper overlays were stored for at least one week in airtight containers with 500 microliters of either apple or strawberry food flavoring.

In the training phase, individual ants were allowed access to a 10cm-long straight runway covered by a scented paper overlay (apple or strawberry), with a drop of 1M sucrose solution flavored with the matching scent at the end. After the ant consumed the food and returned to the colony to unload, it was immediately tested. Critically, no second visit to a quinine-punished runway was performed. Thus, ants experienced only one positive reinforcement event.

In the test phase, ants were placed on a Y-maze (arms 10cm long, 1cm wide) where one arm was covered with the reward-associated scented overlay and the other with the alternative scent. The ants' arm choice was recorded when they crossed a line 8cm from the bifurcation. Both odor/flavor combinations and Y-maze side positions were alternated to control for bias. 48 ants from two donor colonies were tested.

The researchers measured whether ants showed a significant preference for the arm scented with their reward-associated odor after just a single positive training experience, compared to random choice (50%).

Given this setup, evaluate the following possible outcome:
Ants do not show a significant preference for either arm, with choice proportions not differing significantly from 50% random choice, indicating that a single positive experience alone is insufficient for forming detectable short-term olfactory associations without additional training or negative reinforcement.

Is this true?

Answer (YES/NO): NO